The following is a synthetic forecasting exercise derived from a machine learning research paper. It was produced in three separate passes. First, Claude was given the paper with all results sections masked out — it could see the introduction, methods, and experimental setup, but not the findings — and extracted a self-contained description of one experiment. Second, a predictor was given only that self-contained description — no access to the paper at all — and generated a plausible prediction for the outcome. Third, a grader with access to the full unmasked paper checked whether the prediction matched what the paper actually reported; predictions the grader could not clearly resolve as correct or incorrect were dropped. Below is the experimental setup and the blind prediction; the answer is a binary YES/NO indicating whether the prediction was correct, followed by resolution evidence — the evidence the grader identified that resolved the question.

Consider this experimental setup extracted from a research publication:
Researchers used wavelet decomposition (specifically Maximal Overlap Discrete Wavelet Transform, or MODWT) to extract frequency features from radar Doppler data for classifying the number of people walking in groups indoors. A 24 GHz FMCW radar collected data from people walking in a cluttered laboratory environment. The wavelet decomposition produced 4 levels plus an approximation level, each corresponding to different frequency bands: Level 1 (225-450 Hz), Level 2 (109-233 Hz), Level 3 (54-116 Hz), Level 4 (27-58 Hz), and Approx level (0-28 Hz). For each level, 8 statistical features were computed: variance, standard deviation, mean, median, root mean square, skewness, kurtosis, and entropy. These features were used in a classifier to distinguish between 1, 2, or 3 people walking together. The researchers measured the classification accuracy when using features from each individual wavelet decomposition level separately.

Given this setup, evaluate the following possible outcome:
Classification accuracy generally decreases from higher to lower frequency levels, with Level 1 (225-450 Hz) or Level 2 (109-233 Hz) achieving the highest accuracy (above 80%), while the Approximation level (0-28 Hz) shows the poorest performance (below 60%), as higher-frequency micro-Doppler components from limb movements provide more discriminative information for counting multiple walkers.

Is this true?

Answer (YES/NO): NO